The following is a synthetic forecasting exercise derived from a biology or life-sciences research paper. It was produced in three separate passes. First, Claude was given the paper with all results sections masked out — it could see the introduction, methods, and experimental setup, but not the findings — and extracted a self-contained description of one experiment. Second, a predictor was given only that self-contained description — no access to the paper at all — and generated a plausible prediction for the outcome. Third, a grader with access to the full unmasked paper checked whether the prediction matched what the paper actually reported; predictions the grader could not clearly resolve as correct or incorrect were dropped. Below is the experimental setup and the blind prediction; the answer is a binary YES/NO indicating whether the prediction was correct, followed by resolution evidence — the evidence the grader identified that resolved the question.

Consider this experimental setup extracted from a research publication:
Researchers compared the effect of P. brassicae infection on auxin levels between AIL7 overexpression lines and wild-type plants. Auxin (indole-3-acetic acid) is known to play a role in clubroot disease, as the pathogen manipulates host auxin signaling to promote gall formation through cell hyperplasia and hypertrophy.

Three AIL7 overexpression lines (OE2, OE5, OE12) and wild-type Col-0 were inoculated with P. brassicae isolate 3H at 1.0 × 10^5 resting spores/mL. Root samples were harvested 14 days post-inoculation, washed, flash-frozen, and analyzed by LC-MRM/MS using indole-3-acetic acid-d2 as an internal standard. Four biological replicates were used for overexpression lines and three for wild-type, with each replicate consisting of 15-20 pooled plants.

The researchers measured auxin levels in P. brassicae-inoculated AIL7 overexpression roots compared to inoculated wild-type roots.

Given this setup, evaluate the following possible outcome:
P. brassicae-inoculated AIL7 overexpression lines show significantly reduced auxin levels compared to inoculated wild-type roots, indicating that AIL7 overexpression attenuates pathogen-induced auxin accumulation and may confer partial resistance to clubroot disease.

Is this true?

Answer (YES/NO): NO